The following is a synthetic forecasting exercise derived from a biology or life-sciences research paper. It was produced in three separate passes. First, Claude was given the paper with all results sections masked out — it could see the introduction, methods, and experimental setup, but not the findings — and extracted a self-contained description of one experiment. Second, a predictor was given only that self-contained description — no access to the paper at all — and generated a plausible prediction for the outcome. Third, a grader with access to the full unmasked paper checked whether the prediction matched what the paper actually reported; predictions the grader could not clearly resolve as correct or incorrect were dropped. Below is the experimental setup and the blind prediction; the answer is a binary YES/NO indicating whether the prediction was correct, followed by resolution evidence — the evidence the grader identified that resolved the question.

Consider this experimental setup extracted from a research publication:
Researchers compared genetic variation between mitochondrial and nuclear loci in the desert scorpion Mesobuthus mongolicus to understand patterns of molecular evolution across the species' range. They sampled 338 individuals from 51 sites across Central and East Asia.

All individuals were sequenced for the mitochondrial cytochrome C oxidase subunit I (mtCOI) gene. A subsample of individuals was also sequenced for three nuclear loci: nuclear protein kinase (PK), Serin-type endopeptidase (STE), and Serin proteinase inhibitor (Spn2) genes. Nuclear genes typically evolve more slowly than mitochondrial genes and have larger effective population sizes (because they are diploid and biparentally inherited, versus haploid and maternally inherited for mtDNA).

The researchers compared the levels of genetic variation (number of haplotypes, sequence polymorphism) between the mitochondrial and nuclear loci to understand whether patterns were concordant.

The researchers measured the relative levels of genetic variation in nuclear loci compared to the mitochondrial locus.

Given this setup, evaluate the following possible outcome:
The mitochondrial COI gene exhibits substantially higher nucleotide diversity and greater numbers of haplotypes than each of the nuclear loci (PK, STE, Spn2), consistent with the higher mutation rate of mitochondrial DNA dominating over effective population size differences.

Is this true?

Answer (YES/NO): YES